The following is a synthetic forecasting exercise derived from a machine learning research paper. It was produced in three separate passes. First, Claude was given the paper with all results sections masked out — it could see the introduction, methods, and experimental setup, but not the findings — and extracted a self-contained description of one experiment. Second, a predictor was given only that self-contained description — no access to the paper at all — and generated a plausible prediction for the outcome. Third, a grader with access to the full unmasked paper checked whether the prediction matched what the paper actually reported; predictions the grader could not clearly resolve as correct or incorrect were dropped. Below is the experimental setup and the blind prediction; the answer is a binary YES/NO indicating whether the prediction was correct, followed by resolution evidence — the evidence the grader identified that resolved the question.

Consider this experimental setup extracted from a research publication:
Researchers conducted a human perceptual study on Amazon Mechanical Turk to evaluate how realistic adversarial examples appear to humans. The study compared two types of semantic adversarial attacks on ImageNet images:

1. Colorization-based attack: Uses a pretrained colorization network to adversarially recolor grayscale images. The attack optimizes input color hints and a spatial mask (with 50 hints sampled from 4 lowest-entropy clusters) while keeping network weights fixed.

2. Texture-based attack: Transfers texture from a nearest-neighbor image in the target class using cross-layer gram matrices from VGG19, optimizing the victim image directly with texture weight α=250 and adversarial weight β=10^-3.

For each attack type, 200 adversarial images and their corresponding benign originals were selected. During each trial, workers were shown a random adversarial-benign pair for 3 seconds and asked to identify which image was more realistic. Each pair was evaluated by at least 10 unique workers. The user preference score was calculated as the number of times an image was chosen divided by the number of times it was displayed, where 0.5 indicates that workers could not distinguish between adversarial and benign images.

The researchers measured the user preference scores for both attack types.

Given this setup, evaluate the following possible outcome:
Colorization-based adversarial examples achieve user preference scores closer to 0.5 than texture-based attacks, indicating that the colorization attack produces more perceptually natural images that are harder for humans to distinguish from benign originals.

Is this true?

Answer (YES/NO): YES